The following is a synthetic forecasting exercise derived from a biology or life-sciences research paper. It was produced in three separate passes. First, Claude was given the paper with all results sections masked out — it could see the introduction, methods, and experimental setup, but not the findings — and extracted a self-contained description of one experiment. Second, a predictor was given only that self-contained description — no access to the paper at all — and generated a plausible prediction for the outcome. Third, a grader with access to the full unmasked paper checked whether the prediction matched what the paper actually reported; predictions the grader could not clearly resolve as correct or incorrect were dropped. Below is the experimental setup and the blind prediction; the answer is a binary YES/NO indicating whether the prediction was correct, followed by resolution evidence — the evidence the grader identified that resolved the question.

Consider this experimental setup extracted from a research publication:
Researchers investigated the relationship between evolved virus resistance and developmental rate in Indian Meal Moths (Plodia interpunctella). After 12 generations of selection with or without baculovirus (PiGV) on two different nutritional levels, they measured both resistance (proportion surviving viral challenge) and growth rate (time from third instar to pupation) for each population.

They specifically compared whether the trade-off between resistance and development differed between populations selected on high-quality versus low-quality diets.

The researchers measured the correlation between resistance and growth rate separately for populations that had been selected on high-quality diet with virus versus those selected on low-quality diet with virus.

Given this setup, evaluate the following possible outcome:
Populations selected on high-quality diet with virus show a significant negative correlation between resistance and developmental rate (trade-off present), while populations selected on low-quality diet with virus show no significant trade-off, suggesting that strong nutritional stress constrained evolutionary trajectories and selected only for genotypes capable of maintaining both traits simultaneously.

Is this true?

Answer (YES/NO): NO